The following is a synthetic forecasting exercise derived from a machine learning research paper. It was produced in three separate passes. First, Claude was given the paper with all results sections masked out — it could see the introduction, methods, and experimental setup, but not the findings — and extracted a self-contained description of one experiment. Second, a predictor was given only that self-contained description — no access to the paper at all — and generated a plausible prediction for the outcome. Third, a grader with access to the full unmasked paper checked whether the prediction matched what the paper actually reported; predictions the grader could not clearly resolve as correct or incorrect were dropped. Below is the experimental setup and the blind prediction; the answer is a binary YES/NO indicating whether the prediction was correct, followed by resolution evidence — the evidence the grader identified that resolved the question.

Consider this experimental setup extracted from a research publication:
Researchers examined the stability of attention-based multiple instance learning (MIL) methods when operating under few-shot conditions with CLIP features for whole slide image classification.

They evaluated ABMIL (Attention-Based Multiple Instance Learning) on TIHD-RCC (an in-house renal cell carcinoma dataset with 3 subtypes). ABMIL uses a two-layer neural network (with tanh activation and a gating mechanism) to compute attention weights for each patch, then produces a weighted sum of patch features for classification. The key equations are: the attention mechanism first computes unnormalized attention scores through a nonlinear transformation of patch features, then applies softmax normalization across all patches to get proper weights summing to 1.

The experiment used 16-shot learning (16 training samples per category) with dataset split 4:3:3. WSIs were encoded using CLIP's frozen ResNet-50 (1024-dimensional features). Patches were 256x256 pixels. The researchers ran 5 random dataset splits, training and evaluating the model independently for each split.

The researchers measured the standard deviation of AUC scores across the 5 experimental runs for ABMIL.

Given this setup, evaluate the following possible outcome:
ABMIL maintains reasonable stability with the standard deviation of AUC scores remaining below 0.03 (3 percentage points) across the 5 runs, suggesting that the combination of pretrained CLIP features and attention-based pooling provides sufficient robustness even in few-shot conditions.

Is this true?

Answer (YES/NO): NO